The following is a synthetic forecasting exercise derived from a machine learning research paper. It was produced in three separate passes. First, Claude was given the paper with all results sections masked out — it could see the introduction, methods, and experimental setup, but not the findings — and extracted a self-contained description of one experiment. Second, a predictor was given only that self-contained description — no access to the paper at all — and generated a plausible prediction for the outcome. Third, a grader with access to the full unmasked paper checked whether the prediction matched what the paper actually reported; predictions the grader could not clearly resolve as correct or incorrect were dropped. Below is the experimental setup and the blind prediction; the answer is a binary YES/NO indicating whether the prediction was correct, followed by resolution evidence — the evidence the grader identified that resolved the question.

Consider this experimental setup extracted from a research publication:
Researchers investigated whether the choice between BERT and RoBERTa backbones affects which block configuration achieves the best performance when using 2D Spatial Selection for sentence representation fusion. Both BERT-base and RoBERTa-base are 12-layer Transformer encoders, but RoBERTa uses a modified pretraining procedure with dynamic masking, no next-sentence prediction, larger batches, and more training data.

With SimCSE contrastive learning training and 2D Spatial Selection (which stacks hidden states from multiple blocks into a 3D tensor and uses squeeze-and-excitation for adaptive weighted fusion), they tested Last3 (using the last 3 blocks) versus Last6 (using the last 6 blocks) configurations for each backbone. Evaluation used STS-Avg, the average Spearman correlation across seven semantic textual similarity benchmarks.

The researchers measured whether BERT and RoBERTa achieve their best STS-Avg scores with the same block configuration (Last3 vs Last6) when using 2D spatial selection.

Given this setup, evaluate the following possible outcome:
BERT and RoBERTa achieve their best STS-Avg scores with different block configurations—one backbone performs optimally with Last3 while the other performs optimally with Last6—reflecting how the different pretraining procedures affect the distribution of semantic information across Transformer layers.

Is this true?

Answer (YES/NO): YES